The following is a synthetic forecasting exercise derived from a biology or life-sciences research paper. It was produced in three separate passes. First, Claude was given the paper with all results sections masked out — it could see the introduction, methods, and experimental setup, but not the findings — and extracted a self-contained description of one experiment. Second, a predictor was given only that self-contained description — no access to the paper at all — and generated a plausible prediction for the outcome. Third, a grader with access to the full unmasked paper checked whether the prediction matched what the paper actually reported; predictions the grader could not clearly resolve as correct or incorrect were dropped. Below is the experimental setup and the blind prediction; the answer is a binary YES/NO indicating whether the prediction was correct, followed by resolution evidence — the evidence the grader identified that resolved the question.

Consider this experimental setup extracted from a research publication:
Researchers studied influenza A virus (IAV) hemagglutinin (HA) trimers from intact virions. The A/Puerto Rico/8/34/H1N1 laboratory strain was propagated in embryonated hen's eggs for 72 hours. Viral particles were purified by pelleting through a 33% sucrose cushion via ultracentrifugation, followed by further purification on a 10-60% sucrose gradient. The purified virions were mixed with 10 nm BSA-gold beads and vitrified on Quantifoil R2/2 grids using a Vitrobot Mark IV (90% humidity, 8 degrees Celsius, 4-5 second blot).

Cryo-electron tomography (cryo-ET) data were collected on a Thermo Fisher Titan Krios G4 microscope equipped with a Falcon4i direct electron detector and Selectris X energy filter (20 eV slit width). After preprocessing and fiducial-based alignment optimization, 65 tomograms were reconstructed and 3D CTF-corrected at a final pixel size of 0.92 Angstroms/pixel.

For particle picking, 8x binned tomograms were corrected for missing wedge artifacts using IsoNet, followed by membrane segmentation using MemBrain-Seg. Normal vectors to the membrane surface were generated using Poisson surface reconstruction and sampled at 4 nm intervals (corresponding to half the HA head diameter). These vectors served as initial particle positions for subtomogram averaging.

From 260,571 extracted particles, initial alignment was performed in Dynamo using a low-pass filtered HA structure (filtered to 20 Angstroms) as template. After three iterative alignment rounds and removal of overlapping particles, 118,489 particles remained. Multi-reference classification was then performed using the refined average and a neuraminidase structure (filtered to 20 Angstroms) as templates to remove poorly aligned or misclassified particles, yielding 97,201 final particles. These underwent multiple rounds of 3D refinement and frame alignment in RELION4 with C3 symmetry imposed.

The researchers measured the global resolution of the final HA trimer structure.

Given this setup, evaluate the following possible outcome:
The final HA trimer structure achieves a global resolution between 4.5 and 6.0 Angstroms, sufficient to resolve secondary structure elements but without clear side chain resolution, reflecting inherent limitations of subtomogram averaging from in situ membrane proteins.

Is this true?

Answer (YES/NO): NO